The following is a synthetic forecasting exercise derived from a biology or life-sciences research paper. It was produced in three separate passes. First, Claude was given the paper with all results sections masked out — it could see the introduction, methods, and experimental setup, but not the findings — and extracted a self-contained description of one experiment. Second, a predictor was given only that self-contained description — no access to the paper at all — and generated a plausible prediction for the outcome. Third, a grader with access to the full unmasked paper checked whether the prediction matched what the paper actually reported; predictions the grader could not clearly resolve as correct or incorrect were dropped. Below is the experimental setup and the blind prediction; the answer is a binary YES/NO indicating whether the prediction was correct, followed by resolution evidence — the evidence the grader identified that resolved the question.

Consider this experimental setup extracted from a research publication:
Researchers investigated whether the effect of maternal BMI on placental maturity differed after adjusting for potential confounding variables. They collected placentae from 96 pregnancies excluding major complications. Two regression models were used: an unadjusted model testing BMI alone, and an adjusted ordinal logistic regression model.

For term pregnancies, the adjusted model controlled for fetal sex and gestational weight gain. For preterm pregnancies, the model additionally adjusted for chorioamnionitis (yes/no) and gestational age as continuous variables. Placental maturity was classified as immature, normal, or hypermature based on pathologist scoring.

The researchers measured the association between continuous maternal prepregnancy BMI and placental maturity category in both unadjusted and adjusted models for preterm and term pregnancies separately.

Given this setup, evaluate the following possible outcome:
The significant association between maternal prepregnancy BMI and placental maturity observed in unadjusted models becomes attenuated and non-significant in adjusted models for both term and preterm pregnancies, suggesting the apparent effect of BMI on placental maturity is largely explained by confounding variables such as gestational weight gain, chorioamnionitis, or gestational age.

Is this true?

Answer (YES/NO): NO